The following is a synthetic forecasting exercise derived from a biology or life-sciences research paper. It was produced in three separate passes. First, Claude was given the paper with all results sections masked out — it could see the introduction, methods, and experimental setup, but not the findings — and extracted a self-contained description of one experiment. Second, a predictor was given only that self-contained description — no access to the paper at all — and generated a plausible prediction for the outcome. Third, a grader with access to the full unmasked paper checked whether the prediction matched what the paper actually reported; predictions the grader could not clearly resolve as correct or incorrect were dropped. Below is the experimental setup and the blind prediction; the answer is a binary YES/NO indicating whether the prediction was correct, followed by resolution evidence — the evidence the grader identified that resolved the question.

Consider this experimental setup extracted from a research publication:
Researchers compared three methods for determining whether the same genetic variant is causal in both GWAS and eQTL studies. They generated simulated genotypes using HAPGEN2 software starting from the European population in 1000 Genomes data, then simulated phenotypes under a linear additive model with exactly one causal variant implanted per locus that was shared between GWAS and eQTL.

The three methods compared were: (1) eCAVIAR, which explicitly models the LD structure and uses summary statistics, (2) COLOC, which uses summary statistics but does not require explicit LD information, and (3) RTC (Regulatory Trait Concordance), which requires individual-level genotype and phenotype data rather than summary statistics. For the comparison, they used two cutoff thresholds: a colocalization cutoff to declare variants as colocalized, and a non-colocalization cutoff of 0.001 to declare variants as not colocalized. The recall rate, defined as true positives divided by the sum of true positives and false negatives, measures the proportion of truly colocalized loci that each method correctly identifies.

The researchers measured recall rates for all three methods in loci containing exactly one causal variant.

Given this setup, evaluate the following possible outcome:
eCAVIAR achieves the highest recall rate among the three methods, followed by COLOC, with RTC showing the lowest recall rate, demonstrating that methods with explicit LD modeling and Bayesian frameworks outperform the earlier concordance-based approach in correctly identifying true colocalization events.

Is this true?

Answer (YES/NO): NO